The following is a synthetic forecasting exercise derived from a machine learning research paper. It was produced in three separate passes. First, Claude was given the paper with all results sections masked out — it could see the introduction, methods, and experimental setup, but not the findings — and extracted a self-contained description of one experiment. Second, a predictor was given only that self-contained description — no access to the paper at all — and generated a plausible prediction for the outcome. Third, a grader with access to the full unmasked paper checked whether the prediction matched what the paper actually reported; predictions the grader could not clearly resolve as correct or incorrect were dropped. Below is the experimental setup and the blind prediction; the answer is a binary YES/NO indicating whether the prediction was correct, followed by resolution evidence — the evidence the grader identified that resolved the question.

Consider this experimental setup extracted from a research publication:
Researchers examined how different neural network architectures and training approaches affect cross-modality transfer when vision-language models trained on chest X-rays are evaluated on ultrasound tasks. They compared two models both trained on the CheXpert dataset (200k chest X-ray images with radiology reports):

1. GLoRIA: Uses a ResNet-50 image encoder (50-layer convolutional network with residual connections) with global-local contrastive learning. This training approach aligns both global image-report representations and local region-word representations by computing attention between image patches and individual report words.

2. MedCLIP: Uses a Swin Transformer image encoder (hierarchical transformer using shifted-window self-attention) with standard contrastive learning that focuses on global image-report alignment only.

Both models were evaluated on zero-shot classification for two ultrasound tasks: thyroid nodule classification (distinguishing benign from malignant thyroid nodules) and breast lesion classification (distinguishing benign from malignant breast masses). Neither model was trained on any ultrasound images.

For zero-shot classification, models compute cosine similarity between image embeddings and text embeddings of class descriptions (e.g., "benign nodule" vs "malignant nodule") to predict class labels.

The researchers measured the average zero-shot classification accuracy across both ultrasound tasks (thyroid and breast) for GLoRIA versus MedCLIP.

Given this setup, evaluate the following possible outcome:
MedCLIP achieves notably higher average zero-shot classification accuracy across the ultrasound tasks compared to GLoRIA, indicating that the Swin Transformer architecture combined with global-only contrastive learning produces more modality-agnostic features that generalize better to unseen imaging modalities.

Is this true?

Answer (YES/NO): NO